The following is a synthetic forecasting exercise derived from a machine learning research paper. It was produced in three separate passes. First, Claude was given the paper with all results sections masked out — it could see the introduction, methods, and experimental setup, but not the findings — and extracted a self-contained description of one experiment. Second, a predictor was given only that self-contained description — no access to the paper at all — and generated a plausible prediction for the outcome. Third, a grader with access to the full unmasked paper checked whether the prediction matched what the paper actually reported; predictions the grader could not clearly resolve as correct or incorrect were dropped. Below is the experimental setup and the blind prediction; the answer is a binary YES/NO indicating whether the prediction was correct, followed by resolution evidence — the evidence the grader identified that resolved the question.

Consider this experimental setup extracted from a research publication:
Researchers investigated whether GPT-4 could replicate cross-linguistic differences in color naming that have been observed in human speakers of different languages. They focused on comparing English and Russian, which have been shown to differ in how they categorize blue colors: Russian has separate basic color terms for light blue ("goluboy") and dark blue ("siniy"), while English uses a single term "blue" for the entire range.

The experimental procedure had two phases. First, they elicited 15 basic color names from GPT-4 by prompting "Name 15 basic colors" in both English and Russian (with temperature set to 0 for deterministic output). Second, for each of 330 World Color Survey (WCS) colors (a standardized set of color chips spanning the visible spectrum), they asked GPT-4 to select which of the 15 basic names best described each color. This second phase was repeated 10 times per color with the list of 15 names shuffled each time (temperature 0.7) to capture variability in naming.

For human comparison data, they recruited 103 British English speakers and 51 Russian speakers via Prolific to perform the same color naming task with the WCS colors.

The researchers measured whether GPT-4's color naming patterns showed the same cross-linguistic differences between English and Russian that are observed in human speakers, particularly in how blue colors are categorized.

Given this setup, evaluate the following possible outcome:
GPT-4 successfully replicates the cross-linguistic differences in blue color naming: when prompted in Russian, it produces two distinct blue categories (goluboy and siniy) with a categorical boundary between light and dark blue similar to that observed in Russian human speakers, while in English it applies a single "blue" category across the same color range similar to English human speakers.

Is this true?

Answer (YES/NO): YES